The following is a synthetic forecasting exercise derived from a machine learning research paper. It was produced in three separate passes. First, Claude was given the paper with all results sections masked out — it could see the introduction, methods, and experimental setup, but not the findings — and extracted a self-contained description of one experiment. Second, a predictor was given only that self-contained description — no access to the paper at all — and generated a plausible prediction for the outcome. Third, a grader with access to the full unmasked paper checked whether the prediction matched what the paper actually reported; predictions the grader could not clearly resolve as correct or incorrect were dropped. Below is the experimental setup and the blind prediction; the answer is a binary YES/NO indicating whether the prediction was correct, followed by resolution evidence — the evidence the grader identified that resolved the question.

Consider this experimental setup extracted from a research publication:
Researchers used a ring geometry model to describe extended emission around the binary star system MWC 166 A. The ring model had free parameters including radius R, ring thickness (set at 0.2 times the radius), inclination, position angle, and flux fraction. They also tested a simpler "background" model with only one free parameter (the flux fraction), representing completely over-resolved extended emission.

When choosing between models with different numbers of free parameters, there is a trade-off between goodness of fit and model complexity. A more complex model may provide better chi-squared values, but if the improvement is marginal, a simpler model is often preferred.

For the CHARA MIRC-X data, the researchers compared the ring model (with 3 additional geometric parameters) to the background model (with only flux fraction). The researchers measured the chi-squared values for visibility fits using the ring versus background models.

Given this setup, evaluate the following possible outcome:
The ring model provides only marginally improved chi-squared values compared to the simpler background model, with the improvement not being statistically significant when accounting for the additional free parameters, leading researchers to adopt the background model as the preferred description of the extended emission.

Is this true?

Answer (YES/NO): YES